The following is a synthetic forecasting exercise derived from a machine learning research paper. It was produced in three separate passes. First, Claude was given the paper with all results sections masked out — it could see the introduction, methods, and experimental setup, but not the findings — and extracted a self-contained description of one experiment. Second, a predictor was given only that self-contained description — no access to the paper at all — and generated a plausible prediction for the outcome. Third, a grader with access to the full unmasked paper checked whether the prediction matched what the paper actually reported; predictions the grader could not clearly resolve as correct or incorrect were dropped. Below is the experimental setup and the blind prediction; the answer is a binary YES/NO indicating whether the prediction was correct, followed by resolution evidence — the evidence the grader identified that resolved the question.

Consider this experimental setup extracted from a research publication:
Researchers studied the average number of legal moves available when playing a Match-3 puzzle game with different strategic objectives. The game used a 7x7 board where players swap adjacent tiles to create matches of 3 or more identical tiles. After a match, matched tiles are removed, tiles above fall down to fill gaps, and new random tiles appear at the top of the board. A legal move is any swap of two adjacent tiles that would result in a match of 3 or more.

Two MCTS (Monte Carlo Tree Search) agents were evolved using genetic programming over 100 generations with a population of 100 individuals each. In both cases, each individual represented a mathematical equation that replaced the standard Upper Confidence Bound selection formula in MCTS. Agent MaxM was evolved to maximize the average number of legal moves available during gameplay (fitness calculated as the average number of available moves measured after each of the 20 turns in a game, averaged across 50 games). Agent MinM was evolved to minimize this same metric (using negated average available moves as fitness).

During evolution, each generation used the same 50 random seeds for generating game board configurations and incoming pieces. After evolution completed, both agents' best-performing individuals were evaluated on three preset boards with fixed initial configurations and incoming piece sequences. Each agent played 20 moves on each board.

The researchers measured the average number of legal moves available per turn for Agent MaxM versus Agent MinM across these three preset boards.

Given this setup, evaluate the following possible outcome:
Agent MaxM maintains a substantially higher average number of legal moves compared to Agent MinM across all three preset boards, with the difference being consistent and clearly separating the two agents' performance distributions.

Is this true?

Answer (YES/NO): YES